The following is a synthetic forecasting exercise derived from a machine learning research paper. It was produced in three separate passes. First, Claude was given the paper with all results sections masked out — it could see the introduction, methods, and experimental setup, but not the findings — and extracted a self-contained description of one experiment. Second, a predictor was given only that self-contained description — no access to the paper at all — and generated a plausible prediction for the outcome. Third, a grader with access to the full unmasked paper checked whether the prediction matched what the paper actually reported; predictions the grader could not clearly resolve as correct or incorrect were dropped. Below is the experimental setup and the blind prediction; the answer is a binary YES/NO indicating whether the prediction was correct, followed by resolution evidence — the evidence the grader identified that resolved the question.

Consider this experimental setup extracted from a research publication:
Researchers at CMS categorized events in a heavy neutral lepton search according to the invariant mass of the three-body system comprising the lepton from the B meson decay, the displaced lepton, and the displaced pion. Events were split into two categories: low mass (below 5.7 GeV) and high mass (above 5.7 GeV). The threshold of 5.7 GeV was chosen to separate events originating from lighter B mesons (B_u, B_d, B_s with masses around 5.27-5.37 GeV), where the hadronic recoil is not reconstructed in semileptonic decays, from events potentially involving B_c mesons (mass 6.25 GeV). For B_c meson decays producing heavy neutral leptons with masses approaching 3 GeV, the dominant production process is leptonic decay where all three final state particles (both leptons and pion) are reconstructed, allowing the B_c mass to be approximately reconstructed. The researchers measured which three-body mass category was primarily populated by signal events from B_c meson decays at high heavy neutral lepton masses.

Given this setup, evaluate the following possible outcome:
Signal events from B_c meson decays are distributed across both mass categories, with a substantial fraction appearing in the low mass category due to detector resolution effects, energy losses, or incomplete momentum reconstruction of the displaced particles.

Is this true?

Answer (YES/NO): NO